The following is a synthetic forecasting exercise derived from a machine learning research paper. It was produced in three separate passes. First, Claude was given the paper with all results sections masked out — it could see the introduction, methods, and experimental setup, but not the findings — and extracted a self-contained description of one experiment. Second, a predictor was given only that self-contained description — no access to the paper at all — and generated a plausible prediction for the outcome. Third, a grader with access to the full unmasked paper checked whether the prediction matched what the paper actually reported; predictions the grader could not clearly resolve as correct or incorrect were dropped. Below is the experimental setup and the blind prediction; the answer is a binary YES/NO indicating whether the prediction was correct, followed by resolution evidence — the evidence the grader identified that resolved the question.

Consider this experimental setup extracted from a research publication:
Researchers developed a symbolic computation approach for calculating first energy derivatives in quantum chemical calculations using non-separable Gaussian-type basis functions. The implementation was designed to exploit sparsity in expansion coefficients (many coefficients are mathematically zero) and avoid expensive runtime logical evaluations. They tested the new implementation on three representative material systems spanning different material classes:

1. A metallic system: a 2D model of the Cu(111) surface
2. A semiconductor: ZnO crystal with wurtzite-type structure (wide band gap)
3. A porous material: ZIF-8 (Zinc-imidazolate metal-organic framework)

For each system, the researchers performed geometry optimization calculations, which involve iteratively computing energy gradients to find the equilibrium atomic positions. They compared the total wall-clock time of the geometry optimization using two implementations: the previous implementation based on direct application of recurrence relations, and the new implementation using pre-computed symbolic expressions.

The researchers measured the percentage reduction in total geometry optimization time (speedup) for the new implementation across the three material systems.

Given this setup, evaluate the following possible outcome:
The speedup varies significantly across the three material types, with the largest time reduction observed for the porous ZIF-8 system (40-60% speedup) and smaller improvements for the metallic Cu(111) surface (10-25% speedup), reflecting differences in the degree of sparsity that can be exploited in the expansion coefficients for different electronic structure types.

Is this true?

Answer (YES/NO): NO